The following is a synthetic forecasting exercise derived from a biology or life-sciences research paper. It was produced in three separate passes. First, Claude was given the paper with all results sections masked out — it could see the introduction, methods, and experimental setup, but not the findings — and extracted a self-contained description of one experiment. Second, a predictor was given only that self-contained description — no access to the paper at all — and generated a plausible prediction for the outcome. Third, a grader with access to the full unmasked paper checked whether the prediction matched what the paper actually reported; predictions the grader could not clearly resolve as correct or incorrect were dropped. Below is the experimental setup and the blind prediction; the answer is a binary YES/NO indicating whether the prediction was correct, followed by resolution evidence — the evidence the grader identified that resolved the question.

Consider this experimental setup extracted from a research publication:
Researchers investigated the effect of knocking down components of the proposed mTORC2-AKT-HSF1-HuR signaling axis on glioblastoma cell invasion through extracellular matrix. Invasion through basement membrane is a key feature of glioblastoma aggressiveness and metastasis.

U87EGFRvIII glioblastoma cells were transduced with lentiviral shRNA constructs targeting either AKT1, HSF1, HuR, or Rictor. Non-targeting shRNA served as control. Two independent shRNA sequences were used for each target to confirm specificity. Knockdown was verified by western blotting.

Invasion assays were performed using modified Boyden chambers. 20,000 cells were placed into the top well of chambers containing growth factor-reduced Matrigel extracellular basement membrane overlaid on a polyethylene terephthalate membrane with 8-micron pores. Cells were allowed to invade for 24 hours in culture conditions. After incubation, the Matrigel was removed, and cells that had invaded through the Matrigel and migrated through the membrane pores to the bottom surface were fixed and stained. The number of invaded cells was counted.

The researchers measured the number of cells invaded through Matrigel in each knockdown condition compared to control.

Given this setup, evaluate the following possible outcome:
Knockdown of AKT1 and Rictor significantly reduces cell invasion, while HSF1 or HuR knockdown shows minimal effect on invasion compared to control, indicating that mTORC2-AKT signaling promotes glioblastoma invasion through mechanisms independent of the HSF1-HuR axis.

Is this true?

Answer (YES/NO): NO